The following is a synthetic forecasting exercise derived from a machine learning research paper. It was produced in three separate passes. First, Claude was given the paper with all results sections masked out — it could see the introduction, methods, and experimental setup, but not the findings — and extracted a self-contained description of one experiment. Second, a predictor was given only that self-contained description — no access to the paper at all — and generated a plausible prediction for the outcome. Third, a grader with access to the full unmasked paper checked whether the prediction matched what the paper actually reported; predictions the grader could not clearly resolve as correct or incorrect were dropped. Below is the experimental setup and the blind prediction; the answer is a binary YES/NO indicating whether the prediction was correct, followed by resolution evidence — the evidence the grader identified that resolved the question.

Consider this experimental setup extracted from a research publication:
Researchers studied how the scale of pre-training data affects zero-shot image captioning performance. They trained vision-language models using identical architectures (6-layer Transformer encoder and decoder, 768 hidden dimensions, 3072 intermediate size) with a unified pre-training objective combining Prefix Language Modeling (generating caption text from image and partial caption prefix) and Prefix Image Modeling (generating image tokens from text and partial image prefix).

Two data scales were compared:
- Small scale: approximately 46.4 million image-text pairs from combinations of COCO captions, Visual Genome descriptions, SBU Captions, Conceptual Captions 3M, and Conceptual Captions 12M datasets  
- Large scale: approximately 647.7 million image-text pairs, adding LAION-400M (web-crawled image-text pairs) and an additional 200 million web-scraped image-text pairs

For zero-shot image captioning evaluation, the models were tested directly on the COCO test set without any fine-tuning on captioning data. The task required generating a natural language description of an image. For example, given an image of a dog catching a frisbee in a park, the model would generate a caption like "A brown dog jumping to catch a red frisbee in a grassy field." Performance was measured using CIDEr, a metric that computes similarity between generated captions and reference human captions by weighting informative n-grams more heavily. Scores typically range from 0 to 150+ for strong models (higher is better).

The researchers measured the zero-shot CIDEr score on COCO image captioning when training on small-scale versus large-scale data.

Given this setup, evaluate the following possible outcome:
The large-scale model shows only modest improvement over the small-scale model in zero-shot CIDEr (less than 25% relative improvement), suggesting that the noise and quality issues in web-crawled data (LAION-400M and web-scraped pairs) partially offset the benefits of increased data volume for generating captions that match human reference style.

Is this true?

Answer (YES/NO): NO